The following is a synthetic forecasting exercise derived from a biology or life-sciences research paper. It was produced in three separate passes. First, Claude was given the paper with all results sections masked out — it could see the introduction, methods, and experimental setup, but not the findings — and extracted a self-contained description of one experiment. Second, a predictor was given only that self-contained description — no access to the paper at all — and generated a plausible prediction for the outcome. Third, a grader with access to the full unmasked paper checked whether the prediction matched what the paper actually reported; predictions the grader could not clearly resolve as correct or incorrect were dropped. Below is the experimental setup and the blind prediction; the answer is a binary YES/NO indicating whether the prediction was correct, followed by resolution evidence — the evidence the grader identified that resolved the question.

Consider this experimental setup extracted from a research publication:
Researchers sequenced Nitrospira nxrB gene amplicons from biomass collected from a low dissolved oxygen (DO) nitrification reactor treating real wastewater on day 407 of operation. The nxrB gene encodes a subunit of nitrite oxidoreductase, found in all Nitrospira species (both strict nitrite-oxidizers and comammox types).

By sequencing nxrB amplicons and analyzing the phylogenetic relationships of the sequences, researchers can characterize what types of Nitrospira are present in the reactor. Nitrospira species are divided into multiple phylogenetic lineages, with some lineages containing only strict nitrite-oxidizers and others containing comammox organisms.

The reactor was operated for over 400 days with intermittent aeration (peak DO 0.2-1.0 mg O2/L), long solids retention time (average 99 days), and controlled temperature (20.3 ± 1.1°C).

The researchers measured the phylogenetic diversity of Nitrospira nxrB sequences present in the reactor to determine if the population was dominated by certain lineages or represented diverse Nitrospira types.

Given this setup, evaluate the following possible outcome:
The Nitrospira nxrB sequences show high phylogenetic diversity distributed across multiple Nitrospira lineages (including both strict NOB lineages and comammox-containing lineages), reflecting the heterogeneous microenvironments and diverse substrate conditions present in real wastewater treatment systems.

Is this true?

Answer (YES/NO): YES